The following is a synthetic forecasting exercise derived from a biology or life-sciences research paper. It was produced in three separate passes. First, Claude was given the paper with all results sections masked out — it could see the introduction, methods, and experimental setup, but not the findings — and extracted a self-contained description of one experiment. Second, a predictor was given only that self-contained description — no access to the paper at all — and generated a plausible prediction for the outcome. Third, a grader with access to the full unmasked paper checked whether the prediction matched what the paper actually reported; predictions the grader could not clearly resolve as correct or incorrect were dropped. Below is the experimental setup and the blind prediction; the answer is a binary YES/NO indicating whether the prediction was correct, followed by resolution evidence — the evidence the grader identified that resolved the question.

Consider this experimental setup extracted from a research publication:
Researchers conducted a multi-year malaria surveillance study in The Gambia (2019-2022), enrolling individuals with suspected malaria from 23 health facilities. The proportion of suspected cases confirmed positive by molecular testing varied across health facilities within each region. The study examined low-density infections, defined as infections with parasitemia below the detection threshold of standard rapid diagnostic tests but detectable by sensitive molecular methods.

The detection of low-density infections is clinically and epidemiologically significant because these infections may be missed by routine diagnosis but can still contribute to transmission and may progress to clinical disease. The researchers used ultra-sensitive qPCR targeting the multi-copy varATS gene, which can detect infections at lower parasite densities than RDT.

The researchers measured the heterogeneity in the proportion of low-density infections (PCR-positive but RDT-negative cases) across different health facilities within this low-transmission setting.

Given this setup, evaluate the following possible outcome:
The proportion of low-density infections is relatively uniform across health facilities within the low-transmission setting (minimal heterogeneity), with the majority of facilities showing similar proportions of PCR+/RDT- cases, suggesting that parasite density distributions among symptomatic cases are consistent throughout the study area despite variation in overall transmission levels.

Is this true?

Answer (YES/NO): NO